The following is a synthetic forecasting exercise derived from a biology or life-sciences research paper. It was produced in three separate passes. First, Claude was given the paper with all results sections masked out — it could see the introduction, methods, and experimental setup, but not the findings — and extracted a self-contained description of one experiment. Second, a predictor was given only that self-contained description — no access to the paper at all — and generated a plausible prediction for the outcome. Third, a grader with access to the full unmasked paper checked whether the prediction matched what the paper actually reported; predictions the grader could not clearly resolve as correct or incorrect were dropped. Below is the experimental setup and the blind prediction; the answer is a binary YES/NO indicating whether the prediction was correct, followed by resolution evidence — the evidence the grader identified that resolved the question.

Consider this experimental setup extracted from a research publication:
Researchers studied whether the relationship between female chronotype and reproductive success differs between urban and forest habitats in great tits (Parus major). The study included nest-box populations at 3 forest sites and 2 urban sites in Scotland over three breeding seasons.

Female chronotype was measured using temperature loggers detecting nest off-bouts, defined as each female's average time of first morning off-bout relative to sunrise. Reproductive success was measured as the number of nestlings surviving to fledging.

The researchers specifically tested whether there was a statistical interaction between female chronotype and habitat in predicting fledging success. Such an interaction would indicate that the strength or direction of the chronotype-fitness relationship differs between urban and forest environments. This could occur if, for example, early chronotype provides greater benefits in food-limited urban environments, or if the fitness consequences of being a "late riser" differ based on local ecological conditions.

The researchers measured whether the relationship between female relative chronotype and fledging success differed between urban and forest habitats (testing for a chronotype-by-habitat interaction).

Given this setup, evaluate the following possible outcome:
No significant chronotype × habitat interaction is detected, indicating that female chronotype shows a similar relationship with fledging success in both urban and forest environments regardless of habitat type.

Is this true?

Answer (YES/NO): YES